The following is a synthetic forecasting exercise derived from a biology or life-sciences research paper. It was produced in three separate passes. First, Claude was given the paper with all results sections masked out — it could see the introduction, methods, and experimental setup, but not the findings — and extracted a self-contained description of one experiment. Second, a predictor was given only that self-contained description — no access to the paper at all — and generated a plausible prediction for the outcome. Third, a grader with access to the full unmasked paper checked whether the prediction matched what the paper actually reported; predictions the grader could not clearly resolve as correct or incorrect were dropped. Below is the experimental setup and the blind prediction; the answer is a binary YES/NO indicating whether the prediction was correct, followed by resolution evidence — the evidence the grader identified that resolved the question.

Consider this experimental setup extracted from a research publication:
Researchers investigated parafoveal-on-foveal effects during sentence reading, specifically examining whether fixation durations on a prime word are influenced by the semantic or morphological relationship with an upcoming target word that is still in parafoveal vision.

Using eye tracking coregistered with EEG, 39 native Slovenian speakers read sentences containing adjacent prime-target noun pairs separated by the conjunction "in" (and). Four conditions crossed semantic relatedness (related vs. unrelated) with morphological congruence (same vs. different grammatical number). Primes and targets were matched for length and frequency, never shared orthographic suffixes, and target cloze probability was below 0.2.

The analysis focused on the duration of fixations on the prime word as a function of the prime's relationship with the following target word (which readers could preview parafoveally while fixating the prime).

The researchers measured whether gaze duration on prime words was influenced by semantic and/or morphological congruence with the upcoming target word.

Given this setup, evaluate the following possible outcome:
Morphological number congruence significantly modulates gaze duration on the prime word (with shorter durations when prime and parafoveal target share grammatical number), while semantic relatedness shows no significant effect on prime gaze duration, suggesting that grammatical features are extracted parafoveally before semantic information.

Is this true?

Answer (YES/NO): NO